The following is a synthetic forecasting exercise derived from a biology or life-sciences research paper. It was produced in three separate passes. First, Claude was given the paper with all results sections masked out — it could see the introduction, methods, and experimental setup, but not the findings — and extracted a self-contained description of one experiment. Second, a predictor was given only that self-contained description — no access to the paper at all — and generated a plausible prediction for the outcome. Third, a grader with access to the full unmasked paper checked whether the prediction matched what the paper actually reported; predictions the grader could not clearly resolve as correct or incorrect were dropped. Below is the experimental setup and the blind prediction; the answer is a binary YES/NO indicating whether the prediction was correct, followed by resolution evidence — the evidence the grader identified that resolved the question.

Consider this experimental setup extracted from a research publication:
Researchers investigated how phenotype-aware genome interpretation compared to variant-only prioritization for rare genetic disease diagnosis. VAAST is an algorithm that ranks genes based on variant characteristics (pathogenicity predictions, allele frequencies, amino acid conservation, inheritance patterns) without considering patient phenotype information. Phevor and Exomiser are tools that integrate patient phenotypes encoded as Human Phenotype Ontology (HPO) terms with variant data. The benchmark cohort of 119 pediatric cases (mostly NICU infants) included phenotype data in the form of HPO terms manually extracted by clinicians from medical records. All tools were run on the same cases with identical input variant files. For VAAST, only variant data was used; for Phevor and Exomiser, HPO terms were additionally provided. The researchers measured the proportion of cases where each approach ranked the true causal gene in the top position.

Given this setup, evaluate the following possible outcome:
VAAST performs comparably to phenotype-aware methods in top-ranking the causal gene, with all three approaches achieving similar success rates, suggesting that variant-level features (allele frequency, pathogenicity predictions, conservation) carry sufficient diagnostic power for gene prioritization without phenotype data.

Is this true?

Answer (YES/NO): NO